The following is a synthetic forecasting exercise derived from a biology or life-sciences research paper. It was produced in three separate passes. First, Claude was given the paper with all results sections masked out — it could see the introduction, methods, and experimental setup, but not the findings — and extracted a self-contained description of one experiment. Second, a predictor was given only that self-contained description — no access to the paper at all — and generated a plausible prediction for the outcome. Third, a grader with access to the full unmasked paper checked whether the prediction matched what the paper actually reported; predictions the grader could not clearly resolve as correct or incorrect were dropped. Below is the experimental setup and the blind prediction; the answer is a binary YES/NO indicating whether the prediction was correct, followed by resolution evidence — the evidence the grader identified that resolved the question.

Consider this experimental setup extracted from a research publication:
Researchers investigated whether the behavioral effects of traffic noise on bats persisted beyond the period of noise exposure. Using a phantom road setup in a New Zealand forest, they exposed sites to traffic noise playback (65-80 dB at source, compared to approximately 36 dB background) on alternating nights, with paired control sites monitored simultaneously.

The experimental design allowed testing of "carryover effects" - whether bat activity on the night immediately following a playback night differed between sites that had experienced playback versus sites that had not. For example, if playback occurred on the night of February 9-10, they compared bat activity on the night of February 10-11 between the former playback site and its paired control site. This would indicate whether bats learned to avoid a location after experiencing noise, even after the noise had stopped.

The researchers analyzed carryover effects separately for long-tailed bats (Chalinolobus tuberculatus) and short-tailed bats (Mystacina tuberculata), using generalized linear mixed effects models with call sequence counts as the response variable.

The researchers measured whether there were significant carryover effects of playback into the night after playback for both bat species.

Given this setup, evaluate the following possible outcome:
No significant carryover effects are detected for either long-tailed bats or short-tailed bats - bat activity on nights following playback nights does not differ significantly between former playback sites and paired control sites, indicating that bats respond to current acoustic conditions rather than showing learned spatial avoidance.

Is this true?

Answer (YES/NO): YES